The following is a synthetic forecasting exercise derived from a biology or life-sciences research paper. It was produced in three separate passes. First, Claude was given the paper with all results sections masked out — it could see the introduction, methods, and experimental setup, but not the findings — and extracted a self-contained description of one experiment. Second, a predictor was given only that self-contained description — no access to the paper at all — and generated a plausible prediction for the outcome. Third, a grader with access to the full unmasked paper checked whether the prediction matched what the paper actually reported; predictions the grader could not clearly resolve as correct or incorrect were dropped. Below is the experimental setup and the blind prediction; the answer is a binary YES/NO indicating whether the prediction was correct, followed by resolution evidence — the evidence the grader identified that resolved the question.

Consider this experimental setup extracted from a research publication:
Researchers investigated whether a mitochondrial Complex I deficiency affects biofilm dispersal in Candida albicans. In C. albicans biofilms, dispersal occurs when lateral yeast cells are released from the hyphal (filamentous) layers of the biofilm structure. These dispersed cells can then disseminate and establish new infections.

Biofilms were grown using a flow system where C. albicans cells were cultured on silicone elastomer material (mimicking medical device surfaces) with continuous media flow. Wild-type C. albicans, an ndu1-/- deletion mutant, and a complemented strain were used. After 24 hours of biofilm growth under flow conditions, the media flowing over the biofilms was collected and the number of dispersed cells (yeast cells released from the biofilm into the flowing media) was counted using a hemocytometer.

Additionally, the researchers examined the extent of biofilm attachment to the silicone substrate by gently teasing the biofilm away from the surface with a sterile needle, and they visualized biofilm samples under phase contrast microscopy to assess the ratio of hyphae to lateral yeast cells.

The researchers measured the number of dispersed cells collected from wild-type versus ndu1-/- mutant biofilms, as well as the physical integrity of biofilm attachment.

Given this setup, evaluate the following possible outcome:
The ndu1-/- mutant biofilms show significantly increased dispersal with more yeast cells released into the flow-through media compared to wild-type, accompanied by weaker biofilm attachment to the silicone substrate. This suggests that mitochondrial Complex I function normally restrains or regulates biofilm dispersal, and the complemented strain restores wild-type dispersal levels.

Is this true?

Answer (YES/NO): NO